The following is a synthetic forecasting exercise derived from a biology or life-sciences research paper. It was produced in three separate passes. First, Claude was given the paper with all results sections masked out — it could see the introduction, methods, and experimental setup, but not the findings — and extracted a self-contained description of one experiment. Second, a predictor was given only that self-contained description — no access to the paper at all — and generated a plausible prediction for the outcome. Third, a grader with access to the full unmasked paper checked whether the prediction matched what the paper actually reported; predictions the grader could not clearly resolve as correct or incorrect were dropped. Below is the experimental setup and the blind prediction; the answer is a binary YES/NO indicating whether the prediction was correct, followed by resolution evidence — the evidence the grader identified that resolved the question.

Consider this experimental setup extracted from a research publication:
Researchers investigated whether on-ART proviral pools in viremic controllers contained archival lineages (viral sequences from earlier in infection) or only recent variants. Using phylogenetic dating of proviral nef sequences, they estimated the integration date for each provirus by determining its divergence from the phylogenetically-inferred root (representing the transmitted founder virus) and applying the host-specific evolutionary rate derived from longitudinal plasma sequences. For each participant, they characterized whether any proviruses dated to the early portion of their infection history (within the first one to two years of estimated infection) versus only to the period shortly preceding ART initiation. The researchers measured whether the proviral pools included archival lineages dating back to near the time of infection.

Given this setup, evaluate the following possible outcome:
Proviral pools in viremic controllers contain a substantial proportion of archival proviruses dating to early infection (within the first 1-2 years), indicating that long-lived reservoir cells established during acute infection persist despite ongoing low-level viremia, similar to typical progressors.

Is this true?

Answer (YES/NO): NO